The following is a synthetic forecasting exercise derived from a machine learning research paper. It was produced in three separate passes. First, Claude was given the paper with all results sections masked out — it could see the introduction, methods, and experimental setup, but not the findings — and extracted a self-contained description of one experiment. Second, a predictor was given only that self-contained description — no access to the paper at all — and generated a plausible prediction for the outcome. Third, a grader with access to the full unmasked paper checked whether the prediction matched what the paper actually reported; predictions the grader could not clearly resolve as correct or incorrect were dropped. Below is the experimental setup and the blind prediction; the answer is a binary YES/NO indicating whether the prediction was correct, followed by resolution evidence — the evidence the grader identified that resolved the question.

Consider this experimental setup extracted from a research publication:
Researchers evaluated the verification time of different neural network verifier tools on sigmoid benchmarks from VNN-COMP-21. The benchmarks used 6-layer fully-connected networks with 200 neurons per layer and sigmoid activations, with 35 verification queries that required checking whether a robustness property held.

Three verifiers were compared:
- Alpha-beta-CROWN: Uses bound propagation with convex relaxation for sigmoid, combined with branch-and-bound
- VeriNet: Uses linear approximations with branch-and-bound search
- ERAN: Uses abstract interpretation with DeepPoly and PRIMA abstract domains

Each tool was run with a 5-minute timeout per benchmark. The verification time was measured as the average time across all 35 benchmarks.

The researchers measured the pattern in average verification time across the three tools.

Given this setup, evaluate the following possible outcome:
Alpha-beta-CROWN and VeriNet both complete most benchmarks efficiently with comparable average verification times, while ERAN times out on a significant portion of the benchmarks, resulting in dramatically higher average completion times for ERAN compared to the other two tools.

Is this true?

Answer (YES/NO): NO